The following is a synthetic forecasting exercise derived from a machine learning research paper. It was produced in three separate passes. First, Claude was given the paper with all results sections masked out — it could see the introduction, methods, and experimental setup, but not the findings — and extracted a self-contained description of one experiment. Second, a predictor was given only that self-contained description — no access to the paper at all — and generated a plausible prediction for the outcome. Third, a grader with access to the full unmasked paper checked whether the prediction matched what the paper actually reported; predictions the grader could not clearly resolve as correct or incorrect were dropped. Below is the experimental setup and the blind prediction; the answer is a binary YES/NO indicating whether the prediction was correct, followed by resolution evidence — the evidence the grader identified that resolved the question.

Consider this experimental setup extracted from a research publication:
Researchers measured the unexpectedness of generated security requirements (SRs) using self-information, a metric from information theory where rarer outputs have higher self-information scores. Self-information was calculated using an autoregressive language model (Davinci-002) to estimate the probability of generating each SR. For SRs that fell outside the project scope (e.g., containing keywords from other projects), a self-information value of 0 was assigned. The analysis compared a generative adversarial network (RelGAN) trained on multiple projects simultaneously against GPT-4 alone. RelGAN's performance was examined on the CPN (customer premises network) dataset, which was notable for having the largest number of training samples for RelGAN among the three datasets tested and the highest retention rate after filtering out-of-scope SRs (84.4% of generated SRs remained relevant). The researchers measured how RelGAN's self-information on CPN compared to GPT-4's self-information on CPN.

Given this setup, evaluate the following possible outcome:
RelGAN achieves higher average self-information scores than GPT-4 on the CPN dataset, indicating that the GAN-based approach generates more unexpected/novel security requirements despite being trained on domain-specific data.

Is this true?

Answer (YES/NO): YES